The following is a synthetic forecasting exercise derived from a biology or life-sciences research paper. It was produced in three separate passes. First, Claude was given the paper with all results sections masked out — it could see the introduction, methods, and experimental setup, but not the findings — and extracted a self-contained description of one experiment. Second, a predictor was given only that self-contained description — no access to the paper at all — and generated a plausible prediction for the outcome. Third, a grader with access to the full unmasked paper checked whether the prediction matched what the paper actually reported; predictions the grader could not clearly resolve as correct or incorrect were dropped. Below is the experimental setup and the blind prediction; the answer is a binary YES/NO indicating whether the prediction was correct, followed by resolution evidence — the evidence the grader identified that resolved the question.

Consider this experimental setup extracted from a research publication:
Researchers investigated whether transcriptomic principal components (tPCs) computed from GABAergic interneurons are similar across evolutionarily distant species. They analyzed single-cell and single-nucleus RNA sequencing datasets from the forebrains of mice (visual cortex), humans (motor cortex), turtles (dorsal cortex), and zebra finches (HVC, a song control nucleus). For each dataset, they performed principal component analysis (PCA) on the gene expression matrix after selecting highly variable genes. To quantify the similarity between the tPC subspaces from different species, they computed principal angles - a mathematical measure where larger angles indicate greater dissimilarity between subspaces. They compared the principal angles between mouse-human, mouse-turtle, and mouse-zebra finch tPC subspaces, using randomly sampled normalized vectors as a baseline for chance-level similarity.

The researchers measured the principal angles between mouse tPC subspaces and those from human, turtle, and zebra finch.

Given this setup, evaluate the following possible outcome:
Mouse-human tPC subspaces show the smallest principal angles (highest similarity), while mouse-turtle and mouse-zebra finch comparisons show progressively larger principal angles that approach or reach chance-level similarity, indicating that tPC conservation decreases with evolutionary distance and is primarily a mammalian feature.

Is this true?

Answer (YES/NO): NO